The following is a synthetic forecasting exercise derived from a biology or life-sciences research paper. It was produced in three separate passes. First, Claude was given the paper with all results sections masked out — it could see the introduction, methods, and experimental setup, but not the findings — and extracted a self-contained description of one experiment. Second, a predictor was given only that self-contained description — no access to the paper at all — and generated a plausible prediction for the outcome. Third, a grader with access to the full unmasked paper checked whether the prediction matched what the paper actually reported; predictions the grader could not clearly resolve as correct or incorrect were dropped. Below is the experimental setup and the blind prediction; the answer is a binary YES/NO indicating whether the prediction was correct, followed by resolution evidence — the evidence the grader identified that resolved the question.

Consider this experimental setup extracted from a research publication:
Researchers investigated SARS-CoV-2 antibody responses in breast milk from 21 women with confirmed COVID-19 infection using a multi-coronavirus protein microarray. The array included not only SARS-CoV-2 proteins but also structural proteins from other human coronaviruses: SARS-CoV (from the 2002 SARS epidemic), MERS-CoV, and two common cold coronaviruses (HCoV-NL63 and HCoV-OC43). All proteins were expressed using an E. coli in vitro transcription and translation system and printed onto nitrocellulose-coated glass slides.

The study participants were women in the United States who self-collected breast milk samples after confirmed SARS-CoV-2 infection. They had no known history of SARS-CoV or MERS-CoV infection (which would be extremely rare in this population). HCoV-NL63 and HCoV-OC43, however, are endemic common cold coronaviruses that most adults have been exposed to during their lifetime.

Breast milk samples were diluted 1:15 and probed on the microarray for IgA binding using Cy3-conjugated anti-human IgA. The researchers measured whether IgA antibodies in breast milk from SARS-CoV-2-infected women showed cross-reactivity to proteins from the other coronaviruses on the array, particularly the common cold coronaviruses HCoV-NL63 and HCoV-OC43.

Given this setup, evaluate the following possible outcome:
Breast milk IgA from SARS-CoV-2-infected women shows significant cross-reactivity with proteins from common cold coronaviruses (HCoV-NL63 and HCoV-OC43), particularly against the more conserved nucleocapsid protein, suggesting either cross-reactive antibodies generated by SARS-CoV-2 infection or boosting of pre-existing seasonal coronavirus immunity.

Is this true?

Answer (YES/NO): NO